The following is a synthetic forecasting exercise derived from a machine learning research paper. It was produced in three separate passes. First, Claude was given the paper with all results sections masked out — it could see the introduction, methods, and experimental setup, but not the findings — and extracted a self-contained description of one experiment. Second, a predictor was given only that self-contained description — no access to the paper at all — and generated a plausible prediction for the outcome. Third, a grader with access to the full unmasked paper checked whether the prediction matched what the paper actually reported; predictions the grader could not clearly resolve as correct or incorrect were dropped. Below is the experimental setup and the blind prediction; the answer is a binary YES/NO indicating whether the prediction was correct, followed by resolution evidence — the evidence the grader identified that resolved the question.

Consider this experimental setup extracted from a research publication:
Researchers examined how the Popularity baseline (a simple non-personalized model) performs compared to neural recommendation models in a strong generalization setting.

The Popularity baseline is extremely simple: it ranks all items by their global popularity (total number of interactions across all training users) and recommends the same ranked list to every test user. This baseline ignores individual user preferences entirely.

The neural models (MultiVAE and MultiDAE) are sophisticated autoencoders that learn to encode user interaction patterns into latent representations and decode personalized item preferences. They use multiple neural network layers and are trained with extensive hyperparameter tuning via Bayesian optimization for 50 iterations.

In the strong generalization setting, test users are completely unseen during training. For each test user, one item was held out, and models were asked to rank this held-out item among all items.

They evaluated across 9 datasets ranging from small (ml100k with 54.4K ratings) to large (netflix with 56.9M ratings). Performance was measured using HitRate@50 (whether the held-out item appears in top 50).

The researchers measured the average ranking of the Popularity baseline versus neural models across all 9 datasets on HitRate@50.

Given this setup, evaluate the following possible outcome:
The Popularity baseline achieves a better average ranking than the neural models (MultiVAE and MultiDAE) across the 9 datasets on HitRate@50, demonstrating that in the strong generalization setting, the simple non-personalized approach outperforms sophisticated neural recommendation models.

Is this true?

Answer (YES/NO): NO